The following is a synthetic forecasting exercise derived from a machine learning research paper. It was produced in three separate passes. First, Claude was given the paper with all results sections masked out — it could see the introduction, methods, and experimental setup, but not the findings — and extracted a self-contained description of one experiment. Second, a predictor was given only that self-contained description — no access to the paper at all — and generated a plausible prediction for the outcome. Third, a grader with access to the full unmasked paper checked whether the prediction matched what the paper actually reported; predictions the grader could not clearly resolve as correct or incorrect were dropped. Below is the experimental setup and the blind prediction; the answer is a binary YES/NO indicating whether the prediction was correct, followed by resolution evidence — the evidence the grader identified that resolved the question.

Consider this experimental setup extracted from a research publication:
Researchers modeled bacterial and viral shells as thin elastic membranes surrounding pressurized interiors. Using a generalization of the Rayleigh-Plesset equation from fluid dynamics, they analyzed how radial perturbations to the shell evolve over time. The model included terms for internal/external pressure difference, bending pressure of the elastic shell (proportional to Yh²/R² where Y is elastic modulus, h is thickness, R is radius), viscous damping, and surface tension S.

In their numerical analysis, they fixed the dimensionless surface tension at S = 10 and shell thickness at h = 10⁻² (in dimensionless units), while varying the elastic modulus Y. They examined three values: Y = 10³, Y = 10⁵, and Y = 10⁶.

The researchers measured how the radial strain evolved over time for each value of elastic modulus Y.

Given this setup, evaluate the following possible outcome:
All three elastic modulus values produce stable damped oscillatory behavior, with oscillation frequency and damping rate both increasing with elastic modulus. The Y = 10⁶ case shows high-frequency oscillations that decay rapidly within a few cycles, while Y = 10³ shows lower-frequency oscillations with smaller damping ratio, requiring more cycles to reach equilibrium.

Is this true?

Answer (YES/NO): NO